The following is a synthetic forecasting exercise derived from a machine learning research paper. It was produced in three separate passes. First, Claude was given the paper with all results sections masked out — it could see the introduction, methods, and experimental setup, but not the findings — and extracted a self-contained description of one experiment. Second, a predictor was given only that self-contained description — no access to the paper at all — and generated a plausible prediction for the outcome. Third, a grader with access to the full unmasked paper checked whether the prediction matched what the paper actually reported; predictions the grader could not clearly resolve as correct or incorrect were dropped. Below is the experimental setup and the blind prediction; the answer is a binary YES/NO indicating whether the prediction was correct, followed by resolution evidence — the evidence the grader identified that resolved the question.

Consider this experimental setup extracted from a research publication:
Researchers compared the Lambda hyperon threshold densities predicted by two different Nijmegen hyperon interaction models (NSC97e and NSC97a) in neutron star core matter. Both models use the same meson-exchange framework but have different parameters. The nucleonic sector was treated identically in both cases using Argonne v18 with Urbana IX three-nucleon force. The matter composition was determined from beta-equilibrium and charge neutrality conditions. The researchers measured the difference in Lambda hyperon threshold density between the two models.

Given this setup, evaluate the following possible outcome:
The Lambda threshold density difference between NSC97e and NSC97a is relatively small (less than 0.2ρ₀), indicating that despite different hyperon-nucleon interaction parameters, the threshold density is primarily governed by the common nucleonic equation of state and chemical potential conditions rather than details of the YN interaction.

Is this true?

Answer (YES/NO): NO